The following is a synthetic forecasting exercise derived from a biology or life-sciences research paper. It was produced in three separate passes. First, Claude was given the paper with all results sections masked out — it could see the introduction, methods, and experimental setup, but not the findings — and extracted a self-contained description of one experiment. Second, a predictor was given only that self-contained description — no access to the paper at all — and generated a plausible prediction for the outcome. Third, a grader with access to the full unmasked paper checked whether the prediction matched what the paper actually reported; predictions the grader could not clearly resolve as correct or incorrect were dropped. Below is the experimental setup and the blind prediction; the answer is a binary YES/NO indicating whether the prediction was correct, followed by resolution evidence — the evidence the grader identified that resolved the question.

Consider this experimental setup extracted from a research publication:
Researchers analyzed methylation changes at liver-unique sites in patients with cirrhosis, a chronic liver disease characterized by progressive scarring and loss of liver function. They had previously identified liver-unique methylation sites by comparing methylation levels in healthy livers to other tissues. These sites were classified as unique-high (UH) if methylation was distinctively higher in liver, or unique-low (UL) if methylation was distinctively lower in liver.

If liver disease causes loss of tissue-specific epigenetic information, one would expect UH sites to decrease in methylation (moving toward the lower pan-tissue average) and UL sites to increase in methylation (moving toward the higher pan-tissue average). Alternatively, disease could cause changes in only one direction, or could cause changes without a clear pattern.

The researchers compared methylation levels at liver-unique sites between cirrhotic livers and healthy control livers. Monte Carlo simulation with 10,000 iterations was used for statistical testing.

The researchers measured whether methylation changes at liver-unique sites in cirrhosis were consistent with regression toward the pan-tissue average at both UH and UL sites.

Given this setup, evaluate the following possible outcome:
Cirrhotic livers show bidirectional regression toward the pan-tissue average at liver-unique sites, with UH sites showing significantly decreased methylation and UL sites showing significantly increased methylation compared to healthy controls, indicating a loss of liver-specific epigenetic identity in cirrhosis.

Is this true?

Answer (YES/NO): YES